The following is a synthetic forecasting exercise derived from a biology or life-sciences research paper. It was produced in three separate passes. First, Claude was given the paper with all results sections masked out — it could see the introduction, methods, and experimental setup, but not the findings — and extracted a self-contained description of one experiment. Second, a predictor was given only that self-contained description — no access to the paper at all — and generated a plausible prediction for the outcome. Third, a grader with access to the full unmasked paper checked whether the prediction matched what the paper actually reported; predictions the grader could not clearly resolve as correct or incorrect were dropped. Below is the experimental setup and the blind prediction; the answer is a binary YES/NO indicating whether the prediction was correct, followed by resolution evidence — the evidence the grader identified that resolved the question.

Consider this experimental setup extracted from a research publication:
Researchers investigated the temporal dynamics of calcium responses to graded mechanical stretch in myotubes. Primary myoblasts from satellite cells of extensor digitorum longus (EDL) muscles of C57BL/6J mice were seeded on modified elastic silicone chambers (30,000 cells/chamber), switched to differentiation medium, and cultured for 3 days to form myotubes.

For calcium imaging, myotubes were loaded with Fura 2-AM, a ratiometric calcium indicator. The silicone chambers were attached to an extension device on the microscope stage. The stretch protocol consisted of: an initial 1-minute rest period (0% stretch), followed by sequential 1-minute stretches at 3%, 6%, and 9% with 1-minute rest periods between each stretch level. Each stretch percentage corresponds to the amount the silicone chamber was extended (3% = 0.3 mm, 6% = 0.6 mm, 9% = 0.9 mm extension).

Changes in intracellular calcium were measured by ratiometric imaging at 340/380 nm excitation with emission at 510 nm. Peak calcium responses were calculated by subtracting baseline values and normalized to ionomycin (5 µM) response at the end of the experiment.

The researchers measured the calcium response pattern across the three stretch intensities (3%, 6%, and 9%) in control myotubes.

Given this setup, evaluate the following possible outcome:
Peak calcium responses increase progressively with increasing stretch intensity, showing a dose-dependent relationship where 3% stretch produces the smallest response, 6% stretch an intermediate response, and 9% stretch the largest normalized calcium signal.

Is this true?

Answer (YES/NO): NO